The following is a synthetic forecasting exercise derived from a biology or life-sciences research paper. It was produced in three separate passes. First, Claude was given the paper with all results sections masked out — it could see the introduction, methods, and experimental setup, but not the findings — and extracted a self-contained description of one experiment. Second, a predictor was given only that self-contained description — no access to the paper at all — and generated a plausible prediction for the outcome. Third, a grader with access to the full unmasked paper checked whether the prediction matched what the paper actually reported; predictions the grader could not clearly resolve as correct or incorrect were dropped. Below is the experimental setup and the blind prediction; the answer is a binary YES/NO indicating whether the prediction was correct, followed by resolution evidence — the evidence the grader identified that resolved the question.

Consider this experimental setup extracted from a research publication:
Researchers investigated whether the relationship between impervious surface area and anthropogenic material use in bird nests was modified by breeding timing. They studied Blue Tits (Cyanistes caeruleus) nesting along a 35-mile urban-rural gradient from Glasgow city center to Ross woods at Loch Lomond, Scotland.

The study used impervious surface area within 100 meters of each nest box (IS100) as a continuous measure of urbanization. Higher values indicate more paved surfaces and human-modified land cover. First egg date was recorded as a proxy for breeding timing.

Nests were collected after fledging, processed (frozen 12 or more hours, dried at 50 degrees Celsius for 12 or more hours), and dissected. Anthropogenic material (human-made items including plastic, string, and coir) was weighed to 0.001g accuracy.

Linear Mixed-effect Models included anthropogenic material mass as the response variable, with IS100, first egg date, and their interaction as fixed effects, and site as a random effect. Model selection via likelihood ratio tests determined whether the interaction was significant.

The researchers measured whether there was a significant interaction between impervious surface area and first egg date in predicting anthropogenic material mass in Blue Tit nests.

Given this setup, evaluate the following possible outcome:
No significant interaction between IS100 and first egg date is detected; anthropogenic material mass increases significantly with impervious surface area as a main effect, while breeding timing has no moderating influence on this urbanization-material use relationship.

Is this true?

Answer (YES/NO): NO